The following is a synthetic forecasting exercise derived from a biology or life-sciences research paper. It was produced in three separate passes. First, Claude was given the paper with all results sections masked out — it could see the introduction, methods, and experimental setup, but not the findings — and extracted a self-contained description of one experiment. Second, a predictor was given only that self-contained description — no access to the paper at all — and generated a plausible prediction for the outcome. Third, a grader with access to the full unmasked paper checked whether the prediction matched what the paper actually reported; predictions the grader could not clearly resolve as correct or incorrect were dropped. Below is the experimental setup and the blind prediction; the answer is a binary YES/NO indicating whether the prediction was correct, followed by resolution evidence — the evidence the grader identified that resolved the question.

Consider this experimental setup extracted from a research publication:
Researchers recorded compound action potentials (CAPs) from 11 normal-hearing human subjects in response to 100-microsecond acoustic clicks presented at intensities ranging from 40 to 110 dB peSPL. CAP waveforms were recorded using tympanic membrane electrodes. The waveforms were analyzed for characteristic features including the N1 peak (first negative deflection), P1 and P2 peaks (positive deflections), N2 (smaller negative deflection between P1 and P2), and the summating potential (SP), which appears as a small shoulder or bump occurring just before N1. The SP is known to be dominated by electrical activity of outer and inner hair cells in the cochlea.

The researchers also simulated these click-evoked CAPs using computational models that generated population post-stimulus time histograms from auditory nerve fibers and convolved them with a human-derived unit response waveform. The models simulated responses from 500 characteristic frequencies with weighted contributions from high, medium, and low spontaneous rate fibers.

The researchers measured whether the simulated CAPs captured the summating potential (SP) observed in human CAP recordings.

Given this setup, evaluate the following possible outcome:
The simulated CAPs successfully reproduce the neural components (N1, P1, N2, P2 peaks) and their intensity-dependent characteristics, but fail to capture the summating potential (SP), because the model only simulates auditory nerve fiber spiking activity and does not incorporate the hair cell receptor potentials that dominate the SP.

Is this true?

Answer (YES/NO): YES